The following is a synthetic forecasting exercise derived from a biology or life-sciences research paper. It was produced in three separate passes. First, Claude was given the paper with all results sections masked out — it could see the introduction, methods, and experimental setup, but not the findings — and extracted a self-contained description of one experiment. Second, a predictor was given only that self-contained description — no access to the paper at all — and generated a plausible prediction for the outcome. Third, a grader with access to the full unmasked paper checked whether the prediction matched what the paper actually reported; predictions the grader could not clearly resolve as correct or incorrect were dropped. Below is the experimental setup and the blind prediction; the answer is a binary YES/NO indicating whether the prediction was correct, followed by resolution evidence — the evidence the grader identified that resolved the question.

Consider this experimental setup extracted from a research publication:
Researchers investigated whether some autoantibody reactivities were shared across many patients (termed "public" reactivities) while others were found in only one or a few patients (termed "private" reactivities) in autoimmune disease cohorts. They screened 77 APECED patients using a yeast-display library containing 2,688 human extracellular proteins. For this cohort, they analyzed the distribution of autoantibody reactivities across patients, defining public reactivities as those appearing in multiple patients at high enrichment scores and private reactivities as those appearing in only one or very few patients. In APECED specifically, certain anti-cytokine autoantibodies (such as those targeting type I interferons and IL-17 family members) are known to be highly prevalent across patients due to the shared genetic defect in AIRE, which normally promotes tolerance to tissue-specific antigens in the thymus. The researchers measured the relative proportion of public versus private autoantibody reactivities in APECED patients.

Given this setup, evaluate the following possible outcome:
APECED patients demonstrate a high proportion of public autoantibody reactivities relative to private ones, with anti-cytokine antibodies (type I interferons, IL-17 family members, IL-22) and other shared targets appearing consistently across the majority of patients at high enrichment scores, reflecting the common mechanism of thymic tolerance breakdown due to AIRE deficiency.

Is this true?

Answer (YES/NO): YES